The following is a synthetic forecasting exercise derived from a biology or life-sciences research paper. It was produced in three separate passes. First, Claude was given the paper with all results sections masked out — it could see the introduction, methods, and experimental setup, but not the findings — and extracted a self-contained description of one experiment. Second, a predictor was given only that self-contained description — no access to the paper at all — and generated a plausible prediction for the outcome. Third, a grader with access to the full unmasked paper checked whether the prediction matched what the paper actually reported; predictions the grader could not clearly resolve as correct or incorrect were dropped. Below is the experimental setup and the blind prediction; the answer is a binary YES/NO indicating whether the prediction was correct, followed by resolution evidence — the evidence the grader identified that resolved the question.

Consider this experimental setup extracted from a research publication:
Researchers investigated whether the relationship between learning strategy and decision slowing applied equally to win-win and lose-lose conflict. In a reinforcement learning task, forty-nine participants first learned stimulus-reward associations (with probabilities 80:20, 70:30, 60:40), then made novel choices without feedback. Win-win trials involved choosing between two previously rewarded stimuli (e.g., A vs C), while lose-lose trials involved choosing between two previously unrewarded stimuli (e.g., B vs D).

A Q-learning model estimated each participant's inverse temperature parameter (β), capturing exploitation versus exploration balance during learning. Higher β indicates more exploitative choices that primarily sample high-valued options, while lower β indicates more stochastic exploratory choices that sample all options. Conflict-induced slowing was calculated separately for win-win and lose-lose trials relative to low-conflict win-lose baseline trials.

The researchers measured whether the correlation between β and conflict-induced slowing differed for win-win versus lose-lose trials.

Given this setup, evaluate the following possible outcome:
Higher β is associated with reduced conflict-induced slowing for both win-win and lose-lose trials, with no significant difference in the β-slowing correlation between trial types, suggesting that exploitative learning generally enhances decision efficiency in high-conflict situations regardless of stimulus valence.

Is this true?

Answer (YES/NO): NO